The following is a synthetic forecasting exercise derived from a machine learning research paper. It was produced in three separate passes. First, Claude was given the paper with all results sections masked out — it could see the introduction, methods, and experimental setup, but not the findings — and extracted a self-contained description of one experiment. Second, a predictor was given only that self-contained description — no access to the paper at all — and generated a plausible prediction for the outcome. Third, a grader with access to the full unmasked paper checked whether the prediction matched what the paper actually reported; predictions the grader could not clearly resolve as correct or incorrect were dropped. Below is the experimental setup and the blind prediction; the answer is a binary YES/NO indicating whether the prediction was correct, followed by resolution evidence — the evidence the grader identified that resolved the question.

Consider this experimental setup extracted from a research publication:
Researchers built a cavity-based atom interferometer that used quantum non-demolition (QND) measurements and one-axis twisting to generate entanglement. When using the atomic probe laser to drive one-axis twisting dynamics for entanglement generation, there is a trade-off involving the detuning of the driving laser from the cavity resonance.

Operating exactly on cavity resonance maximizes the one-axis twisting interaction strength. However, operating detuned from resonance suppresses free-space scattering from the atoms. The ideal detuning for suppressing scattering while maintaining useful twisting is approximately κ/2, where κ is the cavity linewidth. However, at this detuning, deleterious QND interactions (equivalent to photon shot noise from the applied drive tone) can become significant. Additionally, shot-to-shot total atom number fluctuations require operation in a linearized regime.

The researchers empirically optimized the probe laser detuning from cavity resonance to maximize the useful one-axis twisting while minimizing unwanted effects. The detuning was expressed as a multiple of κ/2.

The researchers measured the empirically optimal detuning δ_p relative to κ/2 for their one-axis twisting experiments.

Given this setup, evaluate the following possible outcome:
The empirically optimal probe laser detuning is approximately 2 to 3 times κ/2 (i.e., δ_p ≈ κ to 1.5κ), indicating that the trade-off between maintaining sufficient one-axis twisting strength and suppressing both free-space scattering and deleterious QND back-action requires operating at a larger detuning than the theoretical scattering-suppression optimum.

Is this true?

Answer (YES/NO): YES